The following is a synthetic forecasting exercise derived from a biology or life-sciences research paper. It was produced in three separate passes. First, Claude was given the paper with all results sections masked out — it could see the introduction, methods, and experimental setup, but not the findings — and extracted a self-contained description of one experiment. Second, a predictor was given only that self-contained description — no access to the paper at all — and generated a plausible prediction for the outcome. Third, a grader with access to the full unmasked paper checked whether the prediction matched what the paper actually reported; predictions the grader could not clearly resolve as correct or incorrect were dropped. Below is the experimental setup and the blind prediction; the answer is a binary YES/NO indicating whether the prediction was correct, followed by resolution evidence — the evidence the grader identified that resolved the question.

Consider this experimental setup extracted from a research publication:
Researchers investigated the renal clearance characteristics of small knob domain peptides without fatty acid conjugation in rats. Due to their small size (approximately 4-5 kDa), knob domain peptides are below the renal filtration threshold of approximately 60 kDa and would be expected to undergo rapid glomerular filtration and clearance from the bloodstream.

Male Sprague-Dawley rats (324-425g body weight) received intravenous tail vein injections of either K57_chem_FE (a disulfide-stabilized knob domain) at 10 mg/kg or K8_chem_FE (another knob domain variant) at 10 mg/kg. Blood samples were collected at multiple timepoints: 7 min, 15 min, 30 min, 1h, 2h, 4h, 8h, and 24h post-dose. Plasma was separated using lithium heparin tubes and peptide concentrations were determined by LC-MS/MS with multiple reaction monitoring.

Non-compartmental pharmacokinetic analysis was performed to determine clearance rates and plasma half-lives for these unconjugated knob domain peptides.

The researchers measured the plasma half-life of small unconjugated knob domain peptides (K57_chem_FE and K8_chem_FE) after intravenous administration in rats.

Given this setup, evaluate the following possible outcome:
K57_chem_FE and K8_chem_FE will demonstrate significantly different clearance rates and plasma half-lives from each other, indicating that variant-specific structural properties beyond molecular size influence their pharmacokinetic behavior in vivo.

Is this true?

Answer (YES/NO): YES